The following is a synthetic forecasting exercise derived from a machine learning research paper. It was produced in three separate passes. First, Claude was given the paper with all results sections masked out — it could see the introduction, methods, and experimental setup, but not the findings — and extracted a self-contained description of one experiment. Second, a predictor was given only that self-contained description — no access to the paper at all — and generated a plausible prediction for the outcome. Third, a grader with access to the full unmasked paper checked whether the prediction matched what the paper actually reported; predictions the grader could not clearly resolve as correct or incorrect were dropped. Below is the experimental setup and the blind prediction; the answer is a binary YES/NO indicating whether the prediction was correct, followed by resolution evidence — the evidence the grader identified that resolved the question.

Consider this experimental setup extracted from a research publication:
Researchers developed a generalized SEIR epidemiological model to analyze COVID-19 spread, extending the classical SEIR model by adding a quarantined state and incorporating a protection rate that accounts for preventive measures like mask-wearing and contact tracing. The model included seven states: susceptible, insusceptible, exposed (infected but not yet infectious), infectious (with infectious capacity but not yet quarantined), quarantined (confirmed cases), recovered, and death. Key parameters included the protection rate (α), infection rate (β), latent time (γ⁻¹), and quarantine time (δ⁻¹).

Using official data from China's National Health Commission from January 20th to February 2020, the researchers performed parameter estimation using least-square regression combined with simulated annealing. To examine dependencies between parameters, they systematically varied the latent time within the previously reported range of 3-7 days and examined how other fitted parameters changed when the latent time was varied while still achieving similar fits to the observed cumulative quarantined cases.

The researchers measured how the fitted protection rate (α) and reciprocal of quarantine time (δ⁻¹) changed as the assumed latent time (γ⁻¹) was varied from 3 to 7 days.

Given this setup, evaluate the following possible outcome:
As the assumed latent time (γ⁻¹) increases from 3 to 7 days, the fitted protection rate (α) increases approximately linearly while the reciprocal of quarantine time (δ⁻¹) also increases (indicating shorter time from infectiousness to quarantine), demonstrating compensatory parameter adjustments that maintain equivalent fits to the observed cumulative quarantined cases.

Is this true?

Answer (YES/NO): NO